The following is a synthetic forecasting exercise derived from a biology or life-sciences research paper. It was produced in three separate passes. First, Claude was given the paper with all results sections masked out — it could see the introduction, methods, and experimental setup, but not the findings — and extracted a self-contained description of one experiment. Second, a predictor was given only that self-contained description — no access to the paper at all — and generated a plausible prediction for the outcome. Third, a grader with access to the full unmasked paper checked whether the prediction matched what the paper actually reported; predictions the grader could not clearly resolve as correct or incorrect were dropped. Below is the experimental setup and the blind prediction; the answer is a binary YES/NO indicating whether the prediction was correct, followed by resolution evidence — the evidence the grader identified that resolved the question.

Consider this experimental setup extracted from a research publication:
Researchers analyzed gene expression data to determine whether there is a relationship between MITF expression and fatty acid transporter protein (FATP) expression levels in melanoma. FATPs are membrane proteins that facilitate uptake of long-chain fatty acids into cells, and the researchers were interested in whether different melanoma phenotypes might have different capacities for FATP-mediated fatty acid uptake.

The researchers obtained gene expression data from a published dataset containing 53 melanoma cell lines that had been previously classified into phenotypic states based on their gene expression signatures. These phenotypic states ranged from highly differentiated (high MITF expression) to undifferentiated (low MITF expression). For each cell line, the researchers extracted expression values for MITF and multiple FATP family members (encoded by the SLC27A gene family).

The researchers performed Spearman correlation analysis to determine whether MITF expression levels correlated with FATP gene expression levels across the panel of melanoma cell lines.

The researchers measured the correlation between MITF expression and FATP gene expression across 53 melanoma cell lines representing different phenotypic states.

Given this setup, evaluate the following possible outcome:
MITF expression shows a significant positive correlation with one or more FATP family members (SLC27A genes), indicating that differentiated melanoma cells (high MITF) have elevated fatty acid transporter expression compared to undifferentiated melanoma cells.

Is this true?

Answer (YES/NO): YES